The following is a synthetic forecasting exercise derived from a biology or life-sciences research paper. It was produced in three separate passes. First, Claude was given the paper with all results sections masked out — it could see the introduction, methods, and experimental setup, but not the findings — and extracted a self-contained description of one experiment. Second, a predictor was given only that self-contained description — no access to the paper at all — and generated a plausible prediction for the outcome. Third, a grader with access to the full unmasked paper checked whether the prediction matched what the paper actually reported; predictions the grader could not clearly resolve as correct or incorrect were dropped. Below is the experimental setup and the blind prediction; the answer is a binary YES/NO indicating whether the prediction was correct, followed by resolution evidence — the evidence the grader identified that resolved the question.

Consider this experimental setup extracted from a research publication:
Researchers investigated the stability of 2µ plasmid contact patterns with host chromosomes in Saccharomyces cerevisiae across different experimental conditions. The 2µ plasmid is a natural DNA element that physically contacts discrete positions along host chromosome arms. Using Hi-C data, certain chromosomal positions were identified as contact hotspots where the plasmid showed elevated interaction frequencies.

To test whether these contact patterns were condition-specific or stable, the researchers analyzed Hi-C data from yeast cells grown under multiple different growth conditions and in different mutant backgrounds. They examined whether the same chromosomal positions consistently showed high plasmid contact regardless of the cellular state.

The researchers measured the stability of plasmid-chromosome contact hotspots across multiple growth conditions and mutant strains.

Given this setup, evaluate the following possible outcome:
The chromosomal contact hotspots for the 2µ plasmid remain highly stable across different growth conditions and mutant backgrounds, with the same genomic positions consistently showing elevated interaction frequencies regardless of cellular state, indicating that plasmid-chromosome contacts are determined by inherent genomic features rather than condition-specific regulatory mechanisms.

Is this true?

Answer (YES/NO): NO